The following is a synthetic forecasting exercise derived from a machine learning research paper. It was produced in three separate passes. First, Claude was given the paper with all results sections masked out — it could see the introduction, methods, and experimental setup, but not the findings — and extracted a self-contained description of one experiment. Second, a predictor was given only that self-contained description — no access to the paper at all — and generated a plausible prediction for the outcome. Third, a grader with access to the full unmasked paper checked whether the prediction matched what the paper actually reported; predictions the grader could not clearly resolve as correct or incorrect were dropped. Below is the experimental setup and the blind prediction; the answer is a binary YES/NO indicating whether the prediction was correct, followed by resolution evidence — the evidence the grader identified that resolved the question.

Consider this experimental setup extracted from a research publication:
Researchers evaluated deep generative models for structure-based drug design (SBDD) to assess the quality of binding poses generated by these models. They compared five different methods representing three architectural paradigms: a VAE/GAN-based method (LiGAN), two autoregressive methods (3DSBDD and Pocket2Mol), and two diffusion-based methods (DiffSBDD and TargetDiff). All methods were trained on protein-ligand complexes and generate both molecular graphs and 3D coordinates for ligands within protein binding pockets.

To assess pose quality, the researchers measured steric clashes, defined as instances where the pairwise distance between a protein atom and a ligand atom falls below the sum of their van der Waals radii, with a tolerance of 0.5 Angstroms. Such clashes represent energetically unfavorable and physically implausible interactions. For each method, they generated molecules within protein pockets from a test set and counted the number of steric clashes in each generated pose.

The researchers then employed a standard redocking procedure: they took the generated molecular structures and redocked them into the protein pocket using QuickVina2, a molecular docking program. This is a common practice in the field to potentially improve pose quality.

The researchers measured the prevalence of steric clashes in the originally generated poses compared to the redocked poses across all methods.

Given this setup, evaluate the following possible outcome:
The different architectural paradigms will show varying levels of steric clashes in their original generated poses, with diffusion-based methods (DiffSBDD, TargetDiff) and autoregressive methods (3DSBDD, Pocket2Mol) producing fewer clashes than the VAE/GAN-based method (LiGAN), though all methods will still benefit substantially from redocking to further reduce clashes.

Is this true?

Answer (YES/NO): NO